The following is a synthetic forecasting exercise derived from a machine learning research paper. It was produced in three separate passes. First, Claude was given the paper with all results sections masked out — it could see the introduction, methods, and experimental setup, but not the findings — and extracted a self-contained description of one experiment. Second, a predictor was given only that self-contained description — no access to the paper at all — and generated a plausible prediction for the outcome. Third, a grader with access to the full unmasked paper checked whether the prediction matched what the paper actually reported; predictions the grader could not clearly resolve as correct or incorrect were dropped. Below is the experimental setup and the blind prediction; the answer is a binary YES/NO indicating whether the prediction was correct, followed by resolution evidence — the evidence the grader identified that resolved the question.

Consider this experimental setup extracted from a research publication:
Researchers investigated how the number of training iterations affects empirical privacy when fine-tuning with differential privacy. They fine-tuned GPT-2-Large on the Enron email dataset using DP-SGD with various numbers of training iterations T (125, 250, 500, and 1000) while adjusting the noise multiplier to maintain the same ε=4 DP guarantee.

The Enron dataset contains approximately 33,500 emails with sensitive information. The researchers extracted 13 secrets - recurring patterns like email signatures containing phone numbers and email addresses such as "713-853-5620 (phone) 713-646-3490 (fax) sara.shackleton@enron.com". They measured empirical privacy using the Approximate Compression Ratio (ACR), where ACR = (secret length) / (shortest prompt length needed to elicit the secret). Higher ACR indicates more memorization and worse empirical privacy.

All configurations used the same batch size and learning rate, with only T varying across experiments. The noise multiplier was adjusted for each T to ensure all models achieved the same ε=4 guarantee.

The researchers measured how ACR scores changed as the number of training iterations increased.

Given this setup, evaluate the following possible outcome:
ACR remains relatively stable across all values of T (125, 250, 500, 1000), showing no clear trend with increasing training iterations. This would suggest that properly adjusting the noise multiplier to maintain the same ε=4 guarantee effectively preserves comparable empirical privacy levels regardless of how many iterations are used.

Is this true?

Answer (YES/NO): NO